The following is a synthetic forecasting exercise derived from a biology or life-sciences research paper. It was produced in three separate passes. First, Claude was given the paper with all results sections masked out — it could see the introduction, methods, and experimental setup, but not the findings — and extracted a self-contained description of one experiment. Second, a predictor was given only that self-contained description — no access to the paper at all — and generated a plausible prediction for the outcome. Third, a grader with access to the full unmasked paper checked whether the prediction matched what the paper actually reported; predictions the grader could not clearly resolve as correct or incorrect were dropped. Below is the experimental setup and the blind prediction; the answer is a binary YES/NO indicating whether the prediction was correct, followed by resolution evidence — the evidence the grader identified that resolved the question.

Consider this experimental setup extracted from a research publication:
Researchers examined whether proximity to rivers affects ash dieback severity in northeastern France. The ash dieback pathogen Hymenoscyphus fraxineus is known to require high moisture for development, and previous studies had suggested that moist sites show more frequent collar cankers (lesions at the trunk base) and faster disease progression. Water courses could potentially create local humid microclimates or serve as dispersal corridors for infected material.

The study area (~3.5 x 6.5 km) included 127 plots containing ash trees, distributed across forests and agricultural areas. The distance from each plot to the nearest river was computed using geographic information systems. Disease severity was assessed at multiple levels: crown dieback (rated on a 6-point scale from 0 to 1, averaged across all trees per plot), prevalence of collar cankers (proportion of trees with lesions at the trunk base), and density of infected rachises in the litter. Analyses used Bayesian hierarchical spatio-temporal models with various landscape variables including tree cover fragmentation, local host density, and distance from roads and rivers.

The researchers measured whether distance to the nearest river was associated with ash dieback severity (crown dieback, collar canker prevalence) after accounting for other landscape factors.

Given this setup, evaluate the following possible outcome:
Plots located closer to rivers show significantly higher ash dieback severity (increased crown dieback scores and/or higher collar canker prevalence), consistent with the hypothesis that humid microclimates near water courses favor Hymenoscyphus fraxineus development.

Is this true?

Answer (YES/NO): YES